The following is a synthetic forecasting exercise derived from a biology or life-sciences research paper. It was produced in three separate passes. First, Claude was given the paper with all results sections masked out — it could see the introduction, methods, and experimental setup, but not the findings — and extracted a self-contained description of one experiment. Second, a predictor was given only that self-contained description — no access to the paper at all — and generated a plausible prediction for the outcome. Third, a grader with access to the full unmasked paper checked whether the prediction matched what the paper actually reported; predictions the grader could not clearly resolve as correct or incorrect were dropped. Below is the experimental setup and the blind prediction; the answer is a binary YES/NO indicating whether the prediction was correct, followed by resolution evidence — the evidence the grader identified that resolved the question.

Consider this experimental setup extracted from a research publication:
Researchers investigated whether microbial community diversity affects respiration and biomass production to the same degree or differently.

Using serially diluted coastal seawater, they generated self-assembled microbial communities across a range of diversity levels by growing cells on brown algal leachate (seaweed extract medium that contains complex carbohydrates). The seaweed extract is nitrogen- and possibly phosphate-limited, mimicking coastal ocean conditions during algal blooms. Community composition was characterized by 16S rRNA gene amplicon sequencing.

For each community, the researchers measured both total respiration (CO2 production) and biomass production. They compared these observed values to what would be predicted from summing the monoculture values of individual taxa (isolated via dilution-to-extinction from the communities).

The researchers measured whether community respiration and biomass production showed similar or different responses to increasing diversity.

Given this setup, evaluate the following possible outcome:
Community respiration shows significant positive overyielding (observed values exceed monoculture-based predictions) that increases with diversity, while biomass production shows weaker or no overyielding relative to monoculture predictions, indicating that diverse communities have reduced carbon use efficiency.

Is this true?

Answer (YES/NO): YES